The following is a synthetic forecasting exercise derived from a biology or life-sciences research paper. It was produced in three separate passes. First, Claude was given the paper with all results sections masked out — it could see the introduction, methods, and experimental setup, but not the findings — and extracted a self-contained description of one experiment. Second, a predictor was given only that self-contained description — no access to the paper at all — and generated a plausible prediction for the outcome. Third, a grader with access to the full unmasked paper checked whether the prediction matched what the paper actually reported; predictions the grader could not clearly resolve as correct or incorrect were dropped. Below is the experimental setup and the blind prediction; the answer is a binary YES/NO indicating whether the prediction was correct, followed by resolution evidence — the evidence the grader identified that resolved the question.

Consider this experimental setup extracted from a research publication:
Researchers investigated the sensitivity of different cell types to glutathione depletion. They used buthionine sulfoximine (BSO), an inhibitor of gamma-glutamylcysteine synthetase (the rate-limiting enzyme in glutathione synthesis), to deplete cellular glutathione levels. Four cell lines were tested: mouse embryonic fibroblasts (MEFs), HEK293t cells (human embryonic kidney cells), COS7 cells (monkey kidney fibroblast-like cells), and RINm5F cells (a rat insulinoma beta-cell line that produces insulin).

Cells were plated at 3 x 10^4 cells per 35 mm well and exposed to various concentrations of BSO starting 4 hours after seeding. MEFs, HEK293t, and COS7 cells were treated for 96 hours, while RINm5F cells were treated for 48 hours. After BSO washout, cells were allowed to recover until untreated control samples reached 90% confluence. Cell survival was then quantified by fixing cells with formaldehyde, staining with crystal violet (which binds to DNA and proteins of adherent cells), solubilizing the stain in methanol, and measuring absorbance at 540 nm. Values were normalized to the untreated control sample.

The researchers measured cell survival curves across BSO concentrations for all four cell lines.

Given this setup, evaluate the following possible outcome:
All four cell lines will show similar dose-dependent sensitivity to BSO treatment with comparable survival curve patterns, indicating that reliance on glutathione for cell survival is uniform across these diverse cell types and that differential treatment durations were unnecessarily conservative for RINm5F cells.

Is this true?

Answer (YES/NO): NO